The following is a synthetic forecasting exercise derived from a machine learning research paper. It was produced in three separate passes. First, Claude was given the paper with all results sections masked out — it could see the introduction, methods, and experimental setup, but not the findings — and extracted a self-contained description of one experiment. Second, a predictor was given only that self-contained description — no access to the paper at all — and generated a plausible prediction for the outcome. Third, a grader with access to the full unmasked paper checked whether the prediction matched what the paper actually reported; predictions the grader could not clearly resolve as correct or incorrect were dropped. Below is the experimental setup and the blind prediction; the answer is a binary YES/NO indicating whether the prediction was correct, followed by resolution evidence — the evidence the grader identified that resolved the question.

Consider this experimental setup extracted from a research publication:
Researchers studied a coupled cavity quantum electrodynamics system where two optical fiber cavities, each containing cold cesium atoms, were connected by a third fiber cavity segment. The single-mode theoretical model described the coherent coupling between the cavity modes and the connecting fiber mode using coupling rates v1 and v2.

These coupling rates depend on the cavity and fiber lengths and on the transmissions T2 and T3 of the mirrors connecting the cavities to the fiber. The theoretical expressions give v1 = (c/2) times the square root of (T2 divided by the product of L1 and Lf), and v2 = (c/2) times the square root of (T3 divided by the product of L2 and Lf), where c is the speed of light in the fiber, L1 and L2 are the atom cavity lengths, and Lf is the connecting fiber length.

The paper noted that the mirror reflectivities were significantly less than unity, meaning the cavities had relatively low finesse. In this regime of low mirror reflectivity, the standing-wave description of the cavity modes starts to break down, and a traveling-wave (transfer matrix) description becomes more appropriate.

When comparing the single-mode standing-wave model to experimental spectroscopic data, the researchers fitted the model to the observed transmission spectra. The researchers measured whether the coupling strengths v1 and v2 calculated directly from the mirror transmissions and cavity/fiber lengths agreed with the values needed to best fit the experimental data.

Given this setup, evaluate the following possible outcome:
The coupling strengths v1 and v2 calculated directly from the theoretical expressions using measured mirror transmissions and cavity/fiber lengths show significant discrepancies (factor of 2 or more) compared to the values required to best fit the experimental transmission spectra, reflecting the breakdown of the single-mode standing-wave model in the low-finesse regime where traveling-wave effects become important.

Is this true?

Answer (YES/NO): NO